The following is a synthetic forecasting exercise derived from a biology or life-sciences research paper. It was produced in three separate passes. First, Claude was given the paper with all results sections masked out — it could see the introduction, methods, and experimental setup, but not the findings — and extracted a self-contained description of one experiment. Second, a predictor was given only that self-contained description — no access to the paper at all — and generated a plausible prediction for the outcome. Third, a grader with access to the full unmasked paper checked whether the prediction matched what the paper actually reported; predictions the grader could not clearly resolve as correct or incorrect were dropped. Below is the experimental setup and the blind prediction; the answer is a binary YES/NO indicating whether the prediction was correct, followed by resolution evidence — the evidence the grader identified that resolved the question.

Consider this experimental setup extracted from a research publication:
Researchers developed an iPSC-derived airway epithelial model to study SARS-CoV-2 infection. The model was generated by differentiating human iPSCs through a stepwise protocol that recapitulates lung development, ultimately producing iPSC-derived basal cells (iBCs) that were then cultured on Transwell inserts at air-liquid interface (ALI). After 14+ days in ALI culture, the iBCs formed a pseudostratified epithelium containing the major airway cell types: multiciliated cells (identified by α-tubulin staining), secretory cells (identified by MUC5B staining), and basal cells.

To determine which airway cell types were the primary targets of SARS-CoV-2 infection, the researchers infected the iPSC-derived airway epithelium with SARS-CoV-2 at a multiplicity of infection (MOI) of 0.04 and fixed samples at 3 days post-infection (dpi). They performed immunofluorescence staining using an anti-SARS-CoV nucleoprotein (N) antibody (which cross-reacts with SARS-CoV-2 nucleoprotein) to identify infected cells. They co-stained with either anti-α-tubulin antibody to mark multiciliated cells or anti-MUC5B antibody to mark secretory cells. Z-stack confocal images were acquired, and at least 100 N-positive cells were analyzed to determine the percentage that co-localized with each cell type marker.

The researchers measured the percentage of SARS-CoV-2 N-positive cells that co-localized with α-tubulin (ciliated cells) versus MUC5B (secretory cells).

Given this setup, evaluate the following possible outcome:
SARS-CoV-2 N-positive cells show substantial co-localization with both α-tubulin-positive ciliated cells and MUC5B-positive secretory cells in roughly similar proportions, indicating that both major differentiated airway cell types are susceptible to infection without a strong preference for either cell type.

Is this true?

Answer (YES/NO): NO